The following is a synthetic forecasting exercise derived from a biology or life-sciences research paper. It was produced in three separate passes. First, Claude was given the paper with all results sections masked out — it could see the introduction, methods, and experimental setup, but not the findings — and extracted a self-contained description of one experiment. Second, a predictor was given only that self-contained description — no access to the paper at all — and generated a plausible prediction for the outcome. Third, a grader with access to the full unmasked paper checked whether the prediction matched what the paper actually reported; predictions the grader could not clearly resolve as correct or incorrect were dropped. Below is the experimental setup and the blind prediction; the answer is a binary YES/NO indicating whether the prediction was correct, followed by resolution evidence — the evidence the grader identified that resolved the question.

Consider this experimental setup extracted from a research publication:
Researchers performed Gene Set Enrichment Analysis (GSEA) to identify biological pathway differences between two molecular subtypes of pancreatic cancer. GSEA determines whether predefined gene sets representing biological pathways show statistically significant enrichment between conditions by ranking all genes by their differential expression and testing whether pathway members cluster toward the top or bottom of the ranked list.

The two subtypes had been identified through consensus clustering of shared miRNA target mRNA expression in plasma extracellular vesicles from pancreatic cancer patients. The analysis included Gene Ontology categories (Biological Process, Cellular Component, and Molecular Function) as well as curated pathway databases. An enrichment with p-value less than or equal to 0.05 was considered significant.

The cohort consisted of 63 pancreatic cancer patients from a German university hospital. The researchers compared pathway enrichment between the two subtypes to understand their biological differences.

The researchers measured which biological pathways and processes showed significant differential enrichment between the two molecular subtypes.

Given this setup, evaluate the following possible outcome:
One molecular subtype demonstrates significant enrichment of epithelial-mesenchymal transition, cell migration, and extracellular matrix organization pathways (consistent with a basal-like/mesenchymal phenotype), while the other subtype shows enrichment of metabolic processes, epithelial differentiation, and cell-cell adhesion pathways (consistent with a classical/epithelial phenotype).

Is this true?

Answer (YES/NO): NO